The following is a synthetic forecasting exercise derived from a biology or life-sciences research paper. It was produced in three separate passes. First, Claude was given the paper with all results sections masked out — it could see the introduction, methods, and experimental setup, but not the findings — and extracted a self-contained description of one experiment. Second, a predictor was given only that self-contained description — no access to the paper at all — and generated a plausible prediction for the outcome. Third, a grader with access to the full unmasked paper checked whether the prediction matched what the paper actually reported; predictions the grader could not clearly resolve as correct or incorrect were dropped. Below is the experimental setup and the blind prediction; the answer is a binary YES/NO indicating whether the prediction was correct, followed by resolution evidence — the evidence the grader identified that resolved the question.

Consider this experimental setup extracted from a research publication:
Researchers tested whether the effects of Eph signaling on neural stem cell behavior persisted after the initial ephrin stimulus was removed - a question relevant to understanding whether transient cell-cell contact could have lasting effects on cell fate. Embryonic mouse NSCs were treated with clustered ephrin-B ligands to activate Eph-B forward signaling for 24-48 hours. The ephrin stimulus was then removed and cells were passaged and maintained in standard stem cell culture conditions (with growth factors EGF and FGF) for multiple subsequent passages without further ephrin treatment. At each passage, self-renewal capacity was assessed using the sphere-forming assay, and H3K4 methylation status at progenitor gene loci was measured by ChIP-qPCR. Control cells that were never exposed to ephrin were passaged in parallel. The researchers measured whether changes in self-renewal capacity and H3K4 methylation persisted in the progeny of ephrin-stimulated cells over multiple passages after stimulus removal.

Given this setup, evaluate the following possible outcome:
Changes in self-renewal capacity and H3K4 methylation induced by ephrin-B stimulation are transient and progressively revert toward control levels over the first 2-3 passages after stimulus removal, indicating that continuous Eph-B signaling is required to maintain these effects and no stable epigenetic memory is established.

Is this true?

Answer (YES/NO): NO